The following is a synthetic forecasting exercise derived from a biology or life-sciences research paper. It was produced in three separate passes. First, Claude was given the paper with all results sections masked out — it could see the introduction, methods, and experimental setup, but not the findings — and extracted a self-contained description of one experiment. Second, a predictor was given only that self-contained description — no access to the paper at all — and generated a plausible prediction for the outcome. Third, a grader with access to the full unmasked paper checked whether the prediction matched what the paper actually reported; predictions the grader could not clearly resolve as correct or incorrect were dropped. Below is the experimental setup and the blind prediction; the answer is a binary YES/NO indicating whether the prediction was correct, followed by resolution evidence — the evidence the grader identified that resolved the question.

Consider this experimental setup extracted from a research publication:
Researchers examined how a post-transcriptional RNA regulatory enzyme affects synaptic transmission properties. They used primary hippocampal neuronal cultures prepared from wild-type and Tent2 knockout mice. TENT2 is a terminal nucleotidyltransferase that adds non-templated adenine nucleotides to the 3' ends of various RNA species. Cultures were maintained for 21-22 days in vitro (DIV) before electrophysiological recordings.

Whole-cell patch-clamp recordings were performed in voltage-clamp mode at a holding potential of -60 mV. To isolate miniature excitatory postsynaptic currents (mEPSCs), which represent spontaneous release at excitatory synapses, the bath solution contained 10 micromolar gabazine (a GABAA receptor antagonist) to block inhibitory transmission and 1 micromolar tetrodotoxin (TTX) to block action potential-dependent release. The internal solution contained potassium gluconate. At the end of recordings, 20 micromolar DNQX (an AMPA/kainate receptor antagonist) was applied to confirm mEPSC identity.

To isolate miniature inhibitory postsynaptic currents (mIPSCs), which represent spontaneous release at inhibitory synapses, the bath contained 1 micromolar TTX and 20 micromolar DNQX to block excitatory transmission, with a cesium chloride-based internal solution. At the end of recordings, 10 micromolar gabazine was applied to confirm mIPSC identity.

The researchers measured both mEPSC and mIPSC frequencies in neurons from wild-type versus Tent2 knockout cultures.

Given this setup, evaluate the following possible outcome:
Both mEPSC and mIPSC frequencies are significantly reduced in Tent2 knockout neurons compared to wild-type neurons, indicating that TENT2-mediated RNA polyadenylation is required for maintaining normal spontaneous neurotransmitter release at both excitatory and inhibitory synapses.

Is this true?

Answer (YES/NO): NO